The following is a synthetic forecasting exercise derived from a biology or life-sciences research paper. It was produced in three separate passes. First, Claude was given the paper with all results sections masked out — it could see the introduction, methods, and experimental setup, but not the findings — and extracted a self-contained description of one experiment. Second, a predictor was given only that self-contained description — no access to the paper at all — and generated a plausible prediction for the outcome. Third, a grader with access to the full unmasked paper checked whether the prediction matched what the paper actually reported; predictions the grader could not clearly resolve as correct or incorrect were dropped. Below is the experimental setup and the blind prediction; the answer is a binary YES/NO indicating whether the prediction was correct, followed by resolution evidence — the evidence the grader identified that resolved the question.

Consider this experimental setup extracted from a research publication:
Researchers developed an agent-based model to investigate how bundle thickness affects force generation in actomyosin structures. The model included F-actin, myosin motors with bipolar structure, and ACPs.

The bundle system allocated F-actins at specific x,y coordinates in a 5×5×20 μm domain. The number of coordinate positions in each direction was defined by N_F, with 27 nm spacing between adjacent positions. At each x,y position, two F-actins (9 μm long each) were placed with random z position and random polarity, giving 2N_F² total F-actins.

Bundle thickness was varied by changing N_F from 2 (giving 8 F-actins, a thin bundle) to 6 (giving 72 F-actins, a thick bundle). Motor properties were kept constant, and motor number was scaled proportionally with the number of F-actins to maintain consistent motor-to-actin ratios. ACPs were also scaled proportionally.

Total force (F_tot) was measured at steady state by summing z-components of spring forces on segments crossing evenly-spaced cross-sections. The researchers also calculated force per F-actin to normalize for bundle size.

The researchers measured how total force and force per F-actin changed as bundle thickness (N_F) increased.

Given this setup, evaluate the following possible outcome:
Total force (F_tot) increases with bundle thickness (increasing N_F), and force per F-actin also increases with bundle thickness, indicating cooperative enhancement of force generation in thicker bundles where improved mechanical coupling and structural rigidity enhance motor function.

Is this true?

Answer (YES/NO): NO